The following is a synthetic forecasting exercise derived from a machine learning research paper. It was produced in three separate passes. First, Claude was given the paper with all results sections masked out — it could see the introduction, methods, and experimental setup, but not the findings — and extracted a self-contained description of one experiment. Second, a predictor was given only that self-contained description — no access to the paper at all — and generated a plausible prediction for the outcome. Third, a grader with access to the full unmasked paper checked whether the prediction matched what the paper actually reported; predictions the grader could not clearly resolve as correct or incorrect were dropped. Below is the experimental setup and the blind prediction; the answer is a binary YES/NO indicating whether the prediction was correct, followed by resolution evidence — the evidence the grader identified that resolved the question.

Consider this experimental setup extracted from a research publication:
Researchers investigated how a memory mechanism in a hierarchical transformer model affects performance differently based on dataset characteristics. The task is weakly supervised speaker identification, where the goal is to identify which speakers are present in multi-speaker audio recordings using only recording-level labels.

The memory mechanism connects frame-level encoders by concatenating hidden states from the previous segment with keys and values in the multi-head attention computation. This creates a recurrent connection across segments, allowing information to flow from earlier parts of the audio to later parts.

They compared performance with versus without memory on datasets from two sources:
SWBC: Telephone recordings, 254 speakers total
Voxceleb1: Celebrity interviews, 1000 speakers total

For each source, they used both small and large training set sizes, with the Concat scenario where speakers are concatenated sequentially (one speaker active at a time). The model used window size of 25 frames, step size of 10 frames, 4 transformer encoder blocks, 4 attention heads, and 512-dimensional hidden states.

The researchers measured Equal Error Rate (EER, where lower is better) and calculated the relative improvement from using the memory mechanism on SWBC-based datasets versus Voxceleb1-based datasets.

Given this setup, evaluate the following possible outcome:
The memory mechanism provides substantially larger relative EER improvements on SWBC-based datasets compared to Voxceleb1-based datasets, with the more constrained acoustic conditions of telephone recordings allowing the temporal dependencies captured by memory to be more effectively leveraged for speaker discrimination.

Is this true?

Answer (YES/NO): YES